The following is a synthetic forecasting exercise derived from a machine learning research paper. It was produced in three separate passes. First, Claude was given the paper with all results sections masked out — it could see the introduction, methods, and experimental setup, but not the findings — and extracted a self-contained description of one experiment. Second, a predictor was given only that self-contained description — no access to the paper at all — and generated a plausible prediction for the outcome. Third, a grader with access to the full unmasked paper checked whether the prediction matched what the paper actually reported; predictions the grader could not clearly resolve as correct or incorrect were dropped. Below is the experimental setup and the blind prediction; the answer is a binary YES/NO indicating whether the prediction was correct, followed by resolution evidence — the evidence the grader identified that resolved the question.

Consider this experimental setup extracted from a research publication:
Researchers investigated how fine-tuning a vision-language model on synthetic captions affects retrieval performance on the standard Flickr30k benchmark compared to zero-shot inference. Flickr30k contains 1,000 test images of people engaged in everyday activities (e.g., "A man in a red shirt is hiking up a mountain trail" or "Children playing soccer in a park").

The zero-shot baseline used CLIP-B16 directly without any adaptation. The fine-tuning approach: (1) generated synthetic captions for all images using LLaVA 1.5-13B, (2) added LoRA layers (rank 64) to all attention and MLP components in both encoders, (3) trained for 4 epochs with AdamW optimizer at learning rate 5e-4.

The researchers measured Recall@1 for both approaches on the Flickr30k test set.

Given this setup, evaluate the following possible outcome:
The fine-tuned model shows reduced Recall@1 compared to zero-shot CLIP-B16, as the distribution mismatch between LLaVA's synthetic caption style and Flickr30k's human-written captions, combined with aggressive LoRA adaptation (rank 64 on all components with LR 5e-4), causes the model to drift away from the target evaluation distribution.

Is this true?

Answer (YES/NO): NO